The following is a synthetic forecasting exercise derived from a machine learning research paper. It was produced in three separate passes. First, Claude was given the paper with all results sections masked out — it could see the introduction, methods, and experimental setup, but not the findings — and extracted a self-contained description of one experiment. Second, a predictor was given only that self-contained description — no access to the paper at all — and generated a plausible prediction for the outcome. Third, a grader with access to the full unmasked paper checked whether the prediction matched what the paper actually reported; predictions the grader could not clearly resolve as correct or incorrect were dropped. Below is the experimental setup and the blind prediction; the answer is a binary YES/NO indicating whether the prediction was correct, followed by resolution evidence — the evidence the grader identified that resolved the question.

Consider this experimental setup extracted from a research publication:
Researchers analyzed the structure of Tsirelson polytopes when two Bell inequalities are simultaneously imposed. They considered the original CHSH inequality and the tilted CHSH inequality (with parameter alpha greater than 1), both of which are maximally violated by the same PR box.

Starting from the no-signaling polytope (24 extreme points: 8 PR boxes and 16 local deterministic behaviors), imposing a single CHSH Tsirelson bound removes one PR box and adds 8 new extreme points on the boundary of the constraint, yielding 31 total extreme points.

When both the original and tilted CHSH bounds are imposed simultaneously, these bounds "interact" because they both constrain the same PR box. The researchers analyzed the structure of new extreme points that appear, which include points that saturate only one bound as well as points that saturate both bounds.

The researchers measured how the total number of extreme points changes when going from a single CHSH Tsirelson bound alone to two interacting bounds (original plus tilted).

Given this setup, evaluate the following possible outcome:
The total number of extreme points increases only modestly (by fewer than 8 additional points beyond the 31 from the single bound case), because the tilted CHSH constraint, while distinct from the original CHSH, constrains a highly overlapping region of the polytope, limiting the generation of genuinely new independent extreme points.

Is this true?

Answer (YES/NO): NO